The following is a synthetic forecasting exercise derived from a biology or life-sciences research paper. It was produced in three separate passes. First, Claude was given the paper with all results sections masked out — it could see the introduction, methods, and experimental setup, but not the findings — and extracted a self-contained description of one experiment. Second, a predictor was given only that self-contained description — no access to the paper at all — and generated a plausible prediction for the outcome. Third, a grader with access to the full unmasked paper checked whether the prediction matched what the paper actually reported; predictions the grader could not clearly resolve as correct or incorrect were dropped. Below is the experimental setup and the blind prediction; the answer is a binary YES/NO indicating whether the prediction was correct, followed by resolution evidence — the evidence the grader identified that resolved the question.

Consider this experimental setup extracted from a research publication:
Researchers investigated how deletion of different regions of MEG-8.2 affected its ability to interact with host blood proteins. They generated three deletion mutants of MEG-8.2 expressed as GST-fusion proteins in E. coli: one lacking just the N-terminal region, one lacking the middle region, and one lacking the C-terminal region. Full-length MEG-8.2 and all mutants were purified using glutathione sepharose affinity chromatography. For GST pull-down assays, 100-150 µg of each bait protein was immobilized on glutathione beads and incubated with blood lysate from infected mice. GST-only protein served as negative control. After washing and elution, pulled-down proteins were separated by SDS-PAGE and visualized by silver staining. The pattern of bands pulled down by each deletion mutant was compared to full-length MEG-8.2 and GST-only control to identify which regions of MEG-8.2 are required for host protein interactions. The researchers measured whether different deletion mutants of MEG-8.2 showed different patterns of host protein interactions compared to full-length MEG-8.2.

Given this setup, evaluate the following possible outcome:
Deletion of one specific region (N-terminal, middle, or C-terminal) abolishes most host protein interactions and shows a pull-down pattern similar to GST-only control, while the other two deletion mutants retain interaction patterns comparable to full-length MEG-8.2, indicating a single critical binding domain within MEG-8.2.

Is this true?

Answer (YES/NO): YES